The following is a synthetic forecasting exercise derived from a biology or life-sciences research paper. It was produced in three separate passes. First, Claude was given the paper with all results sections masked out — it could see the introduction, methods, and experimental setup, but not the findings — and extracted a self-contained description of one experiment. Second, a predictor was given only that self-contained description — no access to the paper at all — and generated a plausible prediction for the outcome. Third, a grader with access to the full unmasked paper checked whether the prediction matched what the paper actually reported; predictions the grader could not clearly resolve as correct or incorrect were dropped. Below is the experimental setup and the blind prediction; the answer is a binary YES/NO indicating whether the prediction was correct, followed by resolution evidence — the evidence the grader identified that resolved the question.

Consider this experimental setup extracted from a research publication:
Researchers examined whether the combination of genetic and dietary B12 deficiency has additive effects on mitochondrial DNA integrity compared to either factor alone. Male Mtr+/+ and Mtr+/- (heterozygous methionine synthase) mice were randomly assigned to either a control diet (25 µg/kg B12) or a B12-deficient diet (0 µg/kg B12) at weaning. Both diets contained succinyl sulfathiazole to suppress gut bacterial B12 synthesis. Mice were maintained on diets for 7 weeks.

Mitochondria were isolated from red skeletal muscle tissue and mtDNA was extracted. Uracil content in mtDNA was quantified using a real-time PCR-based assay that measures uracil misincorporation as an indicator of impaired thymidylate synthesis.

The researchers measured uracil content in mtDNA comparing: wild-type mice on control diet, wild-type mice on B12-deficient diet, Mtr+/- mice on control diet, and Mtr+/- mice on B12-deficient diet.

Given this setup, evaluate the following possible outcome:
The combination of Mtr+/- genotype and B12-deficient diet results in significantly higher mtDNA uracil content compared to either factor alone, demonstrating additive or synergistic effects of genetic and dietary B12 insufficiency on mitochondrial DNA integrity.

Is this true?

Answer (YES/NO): NO